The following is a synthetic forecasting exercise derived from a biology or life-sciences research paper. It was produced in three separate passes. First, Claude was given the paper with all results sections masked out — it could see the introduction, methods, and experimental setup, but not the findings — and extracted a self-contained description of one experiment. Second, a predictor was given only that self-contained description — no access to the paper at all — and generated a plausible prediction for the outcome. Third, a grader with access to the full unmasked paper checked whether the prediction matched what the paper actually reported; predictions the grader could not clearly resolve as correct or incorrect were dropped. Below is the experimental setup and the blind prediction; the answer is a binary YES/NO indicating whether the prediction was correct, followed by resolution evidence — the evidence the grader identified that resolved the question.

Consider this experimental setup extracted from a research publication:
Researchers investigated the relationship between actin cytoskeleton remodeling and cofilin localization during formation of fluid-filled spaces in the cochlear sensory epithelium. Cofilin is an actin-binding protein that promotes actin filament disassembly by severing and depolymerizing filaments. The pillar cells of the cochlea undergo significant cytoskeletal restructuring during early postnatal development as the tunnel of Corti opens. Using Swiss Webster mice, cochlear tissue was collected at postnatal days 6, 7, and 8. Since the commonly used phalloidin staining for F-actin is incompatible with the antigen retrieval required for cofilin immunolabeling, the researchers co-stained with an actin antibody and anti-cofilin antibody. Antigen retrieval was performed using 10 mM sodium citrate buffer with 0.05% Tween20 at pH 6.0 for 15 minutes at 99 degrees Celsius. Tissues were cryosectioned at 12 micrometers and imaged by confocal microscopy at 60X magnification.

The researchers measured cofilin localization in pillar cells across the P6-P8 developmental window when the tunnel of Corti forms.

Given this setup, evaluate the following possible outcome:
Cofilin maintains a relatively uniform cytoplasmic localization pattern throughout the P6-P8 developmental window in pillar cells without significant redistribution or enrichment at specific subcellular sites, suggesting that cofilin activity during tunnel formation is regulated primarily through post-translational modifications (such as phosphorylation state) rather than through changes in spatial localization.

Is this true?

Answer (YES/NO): NO